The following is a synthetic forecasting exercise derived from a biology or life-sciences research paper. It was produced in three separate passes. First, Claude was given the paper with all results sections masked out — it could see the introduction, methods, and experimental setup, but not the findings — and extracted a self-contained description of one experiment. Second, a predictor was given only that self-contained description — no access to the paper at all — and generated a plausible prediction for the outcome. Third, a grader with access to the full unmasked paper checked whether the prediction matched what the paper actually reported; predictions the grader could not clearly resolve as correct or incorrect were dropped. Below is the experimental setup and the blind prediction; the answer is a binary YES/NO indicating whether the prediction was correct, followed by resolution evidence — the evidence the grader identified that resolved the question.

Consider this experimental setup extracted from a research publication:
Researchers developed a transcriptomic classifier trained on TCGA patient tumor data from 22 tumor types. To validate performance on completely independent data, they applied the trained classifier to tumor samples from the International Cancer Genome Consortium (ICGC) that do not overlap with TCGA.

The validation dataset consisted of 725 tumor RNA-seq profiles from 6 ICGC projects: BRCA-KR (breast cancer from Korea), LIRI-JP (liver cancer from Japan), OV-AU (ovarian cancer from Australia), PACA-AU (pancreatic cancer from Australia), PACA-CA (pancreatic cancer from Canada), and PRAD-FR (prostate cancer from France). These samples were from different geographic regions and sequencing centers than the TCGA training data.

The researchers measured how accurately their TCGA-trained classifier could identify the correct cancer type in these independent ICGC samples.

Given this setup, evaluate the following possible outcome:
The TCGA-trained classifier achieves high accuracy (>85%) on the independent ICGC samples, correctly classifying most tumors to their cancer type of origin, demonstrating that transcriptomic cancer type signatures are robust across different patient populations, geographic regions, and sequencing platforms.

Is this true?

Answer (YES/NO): YES